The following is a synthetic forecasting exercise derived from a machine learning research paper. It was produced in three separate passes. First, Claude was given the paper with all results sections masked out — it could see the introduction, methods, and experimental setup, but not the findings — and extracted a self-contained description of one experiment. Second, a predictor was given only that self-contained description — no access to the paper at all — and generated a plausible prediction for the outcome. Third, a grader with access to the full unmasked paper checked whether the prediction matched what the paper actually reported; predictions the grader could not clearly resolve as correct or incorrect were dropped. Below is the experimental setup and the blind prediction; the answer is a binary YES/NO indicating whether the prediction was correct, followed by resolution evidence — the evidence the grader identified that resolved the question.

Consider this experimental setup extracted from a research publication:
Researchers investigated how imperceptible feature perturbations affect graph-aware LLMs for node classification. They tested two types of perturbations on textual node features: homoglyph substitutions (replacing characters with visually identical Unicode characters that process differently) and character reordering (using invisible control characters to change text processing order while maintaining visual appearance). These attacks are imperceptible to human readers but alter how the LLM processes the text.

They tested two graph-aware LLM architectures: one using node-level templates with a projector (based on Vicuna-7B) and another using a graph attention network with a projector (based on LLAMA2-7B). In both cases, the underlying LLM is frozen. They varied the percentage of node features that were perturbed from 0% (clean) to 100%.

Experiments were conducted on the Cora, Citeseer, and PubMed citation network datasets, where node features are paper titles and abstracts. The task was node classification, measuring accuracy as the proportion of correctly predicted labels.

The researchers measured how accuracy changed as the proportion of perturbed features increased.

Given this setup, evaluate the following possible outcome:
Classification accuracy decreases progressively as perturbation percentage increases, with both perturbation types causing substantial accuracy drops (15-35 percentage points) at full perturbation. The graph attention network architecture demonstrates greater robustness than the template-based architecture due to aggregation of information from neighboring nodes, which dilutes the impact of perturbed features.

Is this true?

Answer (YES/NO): NO